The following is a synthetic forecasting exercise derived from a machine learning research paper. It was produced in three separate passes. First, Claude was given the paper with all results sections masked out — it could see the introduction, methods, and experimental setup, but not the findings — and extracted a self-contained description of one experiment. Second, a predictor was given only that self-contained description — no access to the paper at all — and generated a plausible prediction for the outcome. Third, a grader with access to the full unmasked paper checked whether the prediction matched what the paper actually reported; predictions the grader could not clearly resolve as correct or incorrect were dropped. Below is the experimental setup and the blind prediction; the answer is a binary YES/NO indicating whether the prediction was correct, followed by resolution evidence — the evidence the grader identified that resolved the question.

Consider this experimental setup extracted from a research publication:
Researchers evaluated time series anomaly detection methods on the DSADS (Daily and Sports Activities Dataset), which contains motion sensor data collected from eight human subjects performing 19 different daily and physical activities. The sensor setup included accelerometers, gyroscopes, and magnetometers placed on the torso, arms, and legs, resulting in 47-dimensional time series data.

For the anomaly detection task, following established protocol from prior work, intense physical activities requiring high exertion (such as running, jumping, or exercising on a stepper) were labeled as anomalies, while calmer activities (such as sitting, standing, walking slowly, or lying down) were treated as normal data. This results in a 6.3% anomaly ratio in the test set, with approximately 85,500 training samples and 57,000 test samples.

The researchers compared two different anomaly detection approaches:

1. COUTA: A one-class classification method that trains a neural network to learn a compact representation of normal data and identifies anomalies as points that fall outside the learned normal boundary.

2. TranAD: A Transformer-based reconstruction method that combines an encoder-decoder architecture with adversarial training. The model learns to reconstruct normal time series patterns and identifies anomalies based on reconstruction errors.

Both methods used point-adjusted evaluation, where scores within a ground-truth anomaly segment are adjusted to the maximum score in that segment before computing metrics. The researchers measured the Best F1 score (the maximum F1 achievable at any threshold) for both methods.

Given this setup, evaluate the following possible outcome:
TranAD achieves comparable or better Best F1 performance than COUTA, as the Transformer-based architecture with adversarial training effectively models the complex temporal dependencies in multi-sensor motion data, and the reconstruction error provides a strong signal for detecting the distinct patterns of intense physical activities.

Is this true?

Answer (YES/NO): NO